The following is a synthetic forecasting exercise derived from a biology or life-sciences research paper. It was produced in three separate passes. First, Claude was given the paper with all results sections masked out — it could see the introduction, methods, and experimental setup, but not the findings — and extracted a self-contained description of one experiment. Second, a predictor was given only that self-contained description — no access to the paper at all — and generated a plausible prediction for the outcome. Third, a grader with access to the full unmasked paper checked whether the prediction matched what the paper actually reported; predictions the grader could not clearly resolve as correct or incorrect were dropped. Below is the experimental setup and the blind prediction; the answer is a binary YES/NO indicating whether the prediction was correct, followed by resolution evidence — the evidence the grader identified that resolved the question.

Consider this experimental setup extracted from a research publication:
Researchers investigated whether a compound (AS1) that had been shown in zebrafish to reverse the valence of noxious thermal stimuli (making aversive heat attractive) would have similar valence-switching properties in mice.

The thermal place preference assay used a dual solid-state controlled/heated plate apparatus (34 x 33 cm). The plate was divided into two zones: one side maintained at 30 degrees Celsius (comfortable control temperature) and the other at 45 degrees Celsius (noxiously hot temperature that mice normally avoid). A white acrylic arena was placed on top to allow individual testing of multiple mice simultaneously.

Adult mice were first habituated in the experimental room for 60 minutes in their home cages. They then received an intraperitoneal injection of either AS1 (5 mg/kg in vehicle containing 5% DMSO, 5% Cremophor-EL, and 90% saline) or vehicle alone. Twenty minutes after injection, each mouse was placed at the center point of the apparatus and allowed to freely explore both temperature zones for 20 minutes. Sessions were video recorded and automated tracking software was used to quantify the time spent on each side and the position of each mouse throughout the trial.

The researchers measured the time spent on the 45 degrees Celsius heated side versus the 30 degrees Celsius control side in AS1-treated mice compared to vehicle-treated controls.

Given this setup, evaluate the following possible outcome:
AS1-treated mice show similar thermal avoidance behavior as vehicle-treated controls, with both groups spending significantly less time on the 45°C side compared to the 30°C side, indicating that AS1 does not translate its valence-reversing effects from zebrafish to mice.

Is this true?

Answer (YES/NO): YES